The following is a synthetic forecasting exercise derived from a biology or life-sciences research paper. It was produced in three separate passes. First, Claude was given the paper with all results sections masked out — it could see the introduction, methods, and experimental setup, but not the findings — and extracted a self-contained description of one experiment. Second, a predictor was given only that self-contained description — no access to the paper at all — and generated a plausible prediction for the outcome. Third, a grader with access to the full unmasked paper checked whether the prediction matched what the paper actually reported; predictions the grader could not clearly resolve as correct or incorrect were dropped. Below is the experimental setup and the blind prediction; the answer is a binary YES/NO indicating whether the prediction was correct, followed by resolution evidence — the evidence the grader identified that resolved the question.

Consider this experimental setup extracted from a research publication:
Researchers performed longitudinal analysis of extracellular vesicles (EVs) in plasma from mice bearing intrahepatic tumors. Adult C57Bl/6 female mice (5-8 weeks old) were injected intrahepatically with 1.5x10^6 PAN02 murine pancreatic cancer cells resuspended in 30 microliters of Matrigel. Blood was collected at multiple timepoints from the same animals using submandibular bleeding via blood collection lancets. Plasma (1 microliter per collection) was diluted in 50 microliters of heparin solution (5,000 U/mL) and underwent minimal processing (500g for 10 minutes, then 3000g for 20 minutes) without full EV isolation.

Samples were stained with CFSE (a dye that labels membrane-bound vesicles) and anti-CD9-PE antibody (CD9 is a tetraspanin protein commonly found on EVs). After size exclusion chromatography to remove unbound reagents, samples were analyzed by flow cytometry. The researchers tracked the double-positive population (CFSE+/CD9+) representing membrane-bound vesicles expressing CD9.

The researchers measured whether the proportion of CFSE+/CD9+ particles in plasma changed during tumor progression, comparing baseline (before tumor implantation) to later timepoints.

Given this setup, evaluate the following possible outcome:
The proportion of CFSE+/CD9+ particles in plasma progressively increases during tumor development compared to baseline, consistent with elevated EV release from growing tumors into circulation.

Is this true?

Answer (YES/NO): YES